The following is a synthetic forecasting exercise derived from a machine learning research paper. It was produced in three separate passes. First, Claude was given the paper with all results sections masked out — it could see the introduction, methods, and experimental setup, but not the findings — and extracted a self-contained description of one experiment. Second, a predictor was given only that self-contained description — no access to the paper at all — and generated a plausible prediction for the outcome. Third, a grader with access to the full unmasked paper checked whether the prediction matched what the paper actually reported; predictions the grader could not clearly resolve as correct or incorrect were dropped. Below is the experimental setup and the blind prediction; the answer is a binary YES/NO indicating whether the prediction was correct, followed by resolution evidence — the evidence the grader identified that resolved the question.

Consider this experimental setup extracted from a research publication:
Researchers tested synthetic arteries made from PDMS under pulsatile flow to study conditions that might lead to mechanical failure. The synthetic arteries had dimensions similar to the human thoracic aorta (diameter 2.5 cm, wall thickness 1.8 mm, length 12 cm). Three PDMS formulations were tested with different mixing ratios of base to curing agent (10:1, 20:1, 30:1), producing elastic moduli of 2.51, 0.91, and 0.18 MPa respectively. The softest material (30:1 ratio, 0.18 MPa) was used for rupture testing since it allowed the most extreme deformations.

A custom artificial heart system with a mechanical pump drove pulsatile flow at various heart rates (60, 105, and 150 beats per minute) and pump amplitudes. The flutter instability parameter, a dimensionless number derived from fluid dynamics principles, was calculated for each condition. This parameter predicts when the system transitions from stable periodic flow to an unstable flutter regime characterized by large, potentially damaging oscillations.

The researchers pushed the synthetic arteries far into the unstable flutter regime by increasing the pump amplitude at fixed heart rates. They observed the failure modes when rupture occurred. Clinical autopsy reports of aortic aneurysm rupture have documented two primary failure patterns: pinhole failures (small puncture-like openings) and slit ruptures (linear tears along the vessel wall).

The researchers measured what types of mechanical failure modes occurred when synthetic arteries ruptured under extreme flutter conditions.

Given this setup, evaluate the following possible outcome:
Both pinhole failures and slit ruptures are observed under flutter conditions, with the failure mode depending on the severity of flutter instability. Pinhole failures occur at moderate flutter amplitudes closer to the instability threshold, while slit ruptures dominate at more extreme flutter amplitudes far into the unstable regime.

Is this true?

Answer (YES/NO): NO